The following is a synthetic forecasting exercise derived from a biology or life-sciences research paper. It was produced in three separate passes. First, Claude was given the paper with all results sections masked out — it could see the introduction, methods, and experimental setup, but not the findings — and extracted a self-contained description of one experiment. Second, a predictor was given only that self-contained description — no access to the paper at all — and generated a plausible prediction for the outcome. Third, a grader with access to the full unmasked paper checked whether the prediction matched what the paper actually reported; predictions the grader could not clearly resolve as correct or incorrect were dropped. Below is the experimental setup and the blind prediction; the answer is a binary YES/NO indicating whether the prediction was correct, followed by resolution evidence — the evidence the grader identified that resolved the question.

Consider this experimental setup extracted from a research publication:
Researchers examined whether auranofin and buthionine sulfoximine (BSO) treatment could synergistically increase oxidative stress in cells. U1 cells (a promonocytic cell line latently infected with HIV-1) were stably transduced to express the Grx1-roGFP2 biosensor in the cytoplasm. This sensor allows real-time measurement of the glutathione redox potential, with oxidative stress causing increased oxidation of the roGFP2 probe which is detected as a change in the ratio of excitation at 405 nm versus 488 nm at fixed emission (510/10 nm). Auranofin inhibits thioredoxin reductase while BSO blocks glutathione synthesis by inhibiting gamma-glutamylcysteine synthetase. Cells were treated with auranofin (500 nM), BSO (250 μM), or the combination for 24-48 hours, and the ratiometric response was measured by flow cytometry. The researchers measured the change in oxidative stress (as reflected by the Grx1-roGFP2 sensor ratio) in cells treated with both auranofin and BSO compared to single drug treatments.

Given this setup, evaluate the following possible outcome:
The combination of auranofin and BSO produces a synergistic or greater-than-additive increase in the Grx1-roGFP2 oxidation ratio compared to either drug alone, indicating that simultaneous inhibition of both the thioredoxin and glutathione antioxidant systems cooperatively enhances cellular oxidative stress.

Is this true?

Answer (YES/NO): YES